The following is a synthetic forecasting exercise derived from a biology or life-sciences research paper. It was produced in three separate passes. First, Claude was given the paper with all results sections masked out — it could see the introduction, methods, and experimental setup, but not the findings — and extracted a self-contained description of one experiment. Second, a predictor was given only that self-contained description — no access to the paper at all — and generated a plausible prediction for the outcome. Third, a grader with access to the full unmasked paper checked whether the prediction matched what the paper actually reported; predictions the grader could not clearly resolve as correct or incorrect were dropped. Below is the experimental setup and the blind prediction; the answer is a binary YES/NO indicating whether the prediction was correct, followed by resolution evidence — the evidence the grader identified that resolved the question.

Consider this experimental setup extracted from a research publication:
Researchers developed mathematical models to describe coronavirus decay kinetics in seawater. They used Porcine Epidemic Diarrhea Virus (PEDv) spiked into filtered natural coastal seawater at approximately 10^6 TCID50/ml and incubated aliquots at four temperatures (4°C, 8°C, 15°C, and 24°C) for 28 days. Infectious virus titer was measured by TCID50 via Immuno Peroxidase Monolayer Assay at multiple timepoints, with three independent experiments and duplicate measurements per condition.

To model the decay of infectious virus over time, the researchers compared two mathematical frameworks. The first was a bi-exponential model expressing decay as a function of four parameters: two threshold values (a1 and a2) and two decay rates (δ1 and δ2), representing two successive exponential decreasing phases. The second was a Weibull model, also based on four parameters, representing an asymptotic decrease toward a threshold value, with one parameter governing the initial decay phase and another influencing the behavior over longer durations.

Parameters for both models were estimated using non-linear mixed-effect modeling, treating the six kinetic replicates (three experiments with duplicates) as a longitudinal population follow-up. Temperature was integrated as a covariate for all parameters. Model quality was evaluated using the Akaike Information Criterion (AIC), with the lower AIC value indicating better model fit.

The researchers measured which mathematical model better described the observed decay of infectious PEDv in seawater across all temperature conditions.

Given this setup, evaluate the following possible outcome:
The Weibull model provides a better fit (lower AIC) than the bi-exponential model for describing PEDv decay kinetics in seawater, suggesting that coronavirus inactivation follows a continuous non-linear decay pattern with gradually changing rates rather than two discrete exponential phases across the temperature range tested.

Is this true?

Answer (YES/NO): YES